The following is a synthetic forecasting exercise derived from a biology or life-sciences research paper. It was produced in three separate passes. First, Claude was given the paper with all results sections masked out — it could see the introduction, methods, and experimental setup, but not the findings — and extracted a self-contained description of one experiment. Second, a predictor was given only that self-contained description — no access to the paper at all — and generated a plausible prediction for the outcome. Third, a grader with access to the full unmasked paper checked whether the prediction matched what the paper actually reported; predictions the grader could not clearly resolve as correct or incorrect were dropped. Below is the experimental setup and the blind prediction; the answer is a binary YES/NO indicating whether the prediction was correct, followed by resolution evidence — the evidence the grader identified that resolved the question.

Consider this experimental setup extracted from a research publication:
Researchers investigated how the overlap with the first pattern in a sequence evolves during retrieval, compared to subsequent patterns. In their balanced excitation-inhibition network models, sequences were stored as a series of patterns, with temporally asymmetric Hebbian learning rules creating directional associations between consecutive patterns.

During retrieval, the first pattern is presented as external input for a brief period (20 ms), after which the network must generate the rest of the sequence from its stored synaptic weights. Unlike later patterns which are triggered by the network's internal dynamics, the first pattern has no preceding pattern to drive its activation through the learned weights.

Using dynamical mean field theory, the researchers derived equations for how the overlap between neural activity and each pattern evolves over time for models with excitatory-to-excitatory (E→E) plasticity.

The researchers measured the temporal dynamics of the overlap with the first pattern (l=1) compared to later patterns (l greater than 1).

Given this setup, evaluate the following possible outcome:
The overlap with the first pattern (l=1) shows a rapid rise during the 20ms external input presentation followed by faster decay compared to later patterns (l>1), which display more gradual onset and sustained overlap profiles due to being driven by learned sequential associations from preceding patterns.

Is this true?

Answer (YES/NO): YES